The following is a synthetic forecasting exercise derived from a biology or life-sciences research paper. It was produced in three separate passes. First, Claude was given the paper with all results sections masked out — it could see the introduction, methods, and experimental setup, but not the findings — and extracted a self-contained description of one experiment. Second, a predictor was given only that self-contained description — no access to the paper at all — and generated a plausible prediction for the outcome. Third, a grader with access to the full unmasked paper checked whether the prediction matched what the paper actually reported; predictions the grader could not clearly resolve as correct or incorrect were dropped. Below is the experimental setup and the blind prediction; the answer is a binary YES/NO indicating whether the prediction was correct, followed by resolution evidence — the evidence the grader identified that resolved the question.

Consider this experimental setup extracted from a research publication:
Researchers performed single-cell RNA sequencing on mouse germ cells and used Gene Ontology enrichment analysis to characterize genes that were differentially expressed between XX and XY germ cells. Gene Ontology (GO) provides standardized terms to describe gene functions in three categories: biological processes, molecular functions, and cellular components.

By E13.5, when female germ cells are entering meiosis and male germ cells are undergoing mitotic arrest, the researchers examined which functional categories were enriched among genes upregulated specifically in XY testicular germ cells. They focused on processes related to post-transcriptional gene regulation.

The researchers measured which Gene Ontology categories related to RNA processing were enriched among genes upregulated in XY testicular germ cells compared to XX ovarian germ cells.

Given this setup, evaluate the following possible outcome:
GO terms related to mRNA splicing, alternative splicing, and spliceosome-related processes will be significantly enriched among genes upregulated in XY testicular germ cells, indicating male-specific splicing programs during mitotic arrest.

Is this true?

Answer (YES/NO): YES